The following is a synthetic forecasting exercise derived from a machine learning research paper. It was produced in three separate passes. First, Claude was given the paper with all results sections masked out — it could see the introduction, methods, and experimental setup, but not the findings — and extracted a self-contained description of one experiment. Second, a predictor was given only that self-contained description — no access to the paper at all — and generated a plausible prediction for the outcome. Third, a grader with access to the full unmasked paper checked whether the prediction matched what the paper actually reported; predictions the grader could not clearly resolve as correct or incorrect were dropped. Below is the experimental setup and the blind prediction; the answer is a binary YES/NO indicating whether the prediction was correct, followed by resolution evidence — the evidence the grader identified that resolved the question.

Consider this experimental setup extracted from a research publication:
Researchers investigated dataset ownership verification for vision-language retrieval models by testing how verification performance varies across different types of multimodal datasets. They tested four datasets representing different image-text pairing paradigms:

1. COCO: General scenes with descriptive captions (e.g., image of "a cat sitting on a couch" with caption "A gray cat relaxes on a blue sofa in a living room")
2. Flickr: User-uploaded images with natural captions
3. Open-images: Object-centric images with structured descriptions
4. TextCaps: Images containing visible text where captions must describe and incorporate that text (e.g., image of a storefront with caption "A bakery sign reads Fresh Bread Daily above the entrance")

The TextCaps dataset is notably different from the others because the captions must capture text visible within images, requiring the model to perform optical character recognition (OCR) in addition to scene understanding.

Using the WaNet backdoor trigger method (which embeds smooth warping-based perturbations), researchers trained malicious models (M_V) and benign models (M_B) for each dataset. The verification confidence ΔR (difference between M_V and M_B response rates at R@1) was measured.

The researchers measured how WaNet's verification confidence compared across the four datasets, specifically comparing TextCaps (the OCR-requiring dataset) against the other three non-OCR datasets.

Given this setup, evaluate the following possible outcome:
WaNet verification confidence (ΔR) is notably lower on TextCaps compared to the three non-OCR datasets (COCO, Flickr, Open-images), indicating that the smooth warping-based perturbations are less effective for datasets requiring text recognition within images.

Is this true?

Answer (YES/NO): NO